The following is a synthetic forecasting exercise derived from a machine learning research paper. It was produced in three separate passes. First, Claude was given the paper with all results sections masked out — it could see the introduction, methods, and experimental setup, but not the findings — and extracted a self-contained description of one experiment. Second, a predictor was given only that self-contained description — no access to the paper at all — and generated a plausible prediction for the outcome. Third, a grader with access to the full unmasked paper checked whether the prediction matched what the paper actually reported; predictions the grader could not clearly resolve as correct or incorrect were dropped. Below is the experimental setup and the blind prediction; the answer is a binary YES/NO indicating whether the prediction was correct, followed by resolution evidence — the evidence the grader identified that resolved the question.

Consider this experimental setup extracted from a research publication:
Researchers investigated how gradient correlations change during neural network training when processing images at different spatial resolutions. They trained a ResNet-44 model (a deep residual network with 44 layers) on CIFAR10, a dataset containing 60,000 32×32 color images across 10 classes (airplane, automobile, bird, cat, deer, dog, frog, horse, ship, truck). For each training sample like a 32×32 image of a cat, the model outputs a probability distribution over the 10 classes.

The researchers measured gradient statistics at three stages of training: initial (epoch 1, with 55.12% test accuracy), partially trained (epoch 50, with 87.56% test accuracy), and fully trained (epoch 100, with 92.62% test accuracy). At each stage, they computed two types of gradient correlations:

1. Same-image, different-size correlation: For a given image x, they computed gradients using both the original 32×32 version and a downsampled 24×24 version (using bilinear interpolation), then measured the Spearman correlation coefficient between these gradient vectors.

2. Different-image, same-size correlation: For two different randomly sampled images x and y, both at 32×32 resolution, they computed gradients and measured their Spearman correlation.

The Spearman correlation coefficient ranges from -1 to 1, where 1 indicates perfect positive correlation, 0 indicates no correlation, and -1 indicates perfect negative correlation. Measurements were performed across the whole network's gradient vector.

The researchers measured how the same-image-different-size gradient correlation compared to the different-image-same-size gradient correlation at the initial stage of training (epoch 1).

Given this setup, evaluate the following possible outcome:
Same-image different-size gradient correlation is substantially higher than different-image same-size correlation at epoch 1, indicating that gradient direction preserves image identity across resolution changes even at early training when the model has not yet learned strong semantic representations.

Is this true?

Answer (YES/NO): YES